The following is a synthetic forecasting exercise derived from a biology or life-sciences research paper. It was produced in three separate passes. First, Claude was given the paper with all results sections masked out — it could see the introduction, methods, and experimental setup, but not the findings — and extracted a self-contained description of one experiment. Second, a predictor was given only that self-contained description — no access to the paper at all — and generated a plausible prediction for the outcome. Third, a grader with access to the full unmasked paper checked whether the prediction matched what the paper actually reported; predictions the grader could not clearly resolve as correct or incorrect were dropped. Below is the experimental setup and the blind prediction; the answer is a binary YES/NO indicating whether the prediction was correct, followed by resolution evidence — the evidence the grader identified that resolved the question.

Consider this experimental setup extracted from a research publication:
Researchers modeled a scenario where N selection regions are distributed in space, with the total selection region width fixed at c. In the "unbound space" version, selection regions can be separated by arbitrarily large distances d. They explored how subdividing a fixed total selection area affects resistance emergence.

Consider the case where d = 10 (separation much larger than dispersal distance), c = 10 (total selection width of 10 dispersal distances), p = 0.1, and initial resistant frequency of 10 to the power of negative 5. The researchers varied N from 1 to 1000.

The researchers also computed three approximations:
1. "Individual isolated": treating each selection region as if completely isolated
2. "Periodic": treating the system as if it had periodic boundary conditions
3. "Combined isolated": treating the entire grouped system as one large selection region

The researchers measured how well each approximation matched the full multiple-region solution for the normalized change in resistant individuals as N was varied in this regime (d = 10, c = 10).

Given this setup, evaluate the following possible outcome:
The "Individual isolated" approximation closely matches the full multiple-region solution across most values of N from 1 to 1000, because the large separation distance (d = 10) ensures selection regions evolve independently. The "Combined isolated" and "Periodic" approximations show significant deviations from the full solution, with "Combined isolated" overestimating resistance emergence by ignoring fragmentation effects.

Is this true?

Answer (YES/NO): NO